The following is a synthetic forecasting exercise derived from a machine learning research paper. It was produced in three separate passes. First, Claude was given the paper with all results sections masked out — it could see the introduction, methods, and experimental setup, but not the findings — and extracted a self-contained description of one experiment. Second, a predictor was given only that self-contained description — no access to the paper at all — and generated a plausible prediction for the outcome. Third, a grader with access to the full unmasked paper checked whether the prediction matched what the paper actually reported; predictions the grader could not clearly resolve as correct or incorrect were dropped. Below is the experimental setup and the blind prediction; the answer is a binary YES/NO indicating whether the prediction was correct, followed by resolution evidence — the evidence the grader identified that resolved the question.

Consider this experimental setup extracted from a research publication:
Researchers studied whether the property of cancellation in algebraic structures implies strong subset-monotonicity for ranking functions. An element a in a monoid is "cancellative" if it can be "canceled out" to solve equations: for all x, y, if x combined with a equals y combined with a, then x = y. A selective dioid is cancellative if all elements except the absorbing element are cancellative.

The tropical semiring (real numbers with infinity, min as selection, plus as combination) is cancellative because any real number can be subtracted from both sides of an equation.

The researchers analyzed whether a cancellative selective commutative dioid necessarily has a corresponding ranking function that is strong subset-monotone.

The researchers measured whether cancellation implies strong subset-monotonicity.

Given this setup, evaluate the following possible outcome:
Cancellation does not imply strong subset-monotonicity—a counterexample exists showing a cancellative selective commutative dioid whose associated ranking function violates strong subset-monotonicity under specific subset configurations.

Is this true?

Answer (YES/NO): NO